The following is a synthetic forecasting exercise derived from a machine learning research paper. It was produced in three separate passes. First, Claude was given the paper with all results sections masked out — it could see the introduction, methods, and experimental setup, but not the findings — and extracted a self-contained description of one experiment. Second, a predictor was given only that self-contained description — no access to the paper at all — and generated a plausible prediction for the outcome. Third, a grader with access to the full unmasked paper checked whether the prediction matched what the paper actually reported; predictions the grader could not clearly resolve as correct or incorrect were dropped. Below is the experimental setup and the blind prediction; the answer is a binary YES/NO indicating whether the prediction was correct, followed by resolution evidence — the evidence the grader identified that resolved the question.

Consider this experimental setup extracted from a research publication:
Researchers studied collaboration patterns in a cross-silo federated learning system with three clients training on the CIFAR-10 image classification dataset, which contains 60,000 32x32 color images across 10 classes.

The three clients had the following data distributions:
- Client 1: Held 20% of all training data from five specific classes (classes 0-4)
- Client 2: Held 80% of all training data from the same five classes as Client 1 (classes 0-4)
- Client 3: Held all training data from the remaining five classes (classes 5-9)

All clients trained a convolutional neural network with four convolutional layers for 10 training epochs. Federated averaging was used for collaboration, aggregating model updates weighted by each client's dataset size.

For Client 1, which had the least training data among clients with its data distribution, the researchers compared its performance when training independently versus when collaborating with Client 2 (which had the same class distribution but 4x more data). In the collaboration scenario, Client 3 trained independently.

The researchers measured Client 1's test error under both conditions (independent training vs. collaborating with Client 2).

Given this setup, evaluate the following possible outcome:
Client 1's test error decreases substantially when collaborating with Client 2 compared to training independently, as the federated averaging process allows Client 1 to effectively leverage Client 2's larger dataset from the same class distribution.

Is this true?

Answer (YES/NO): YES